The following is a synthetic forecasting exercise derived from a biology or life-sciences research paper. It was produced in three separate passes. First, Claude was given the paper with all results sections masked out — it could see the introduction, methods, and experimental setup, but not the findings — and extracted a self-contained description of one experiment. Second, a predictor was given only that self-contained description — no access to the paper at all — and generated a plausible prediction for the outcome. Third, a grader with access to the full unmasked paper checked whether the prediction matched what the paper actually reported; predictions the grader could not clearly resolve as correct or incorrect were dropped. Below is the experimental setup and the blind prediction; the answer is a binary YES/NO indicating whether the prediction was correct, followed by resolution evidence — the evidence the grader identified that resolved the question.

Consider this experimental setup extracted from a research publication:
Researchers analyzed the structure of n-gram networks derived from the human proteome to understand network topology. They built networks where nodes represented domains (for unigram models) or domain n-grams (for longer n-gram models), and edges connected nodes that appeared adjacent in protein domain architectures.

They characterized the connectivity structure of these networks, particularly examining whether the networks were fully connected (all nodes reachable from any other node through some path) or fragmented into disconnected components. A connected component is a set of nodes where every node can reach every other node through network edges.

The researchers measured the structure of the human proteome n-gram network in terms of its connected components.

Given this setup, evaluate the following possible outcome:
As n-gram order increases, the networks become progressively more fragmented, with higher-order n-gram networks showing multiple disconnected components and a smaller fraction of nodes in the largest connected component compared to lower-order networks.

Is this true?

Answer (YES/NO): NO